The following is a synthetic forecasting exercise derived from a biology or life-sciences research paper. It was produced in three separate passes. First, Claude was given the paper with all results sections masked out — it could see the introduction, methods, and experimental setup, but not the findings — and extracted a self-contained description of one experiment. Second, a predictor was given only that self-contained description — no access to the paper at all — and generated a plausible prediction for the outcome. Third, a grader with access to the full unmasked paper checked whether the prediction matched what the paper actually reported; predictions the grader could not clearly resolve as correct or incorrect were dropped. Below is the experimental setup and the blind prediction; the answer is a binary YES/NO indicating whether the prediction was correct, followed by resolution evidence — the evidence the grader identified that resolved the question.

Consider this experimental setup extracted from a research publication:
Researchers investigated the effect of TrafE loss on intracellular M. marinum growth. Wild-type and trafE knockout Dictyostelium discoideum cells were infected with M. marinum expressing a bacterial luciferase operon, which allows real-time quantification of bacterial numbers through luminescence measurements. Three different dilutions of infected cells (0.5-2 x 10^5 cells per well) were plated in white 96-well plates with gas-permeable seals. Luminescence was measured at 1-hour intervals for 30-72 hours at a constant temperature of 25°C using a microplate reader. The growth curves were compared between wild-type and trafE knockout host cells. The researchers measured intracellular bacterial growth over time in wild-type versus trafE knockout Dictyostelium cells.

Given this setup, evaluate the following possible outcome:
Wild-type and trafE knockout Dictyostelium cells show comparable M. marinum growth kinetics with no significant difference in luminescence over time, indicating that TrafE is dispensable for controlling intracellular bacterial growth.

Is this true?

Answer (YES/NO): NO